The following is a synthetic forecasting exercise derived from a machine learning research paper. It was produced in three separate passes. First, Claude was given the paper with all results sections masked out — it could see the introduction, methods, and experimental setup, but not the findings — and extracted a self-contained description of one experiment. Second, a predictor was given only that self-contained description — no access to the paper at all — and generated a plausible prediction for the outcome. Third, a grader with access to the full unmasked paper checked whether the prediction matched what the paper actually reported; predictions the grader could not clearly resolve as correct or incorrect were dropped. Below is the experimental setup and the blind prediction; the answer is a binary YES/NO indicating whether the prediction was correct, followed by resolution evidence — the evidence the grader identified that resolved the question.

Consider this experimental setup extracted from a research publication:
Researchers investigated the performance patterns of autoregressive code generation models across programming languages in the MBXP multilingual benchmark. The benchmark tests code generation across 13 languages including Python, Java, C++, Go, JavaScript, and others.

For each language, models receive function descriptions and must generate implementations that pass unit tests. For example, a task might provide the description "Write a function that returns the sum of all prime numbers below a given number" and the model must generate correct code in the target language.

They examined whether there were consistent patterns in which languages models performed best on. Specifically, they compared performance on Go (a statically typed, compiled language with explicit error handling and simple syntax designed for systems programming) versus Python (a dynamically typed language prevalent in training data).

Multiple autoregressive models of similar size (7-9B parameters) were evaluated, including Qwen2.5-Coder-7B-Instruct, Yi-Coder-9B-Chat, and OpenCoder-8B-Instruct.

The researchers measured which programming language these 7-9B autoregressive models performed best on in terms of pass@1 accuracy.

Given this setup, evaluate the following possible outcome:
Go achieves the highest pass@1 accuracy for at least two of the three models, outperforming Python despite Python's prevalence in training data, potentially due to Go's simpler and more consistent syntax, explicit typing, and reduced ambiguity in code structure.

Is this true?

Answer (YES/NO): YES